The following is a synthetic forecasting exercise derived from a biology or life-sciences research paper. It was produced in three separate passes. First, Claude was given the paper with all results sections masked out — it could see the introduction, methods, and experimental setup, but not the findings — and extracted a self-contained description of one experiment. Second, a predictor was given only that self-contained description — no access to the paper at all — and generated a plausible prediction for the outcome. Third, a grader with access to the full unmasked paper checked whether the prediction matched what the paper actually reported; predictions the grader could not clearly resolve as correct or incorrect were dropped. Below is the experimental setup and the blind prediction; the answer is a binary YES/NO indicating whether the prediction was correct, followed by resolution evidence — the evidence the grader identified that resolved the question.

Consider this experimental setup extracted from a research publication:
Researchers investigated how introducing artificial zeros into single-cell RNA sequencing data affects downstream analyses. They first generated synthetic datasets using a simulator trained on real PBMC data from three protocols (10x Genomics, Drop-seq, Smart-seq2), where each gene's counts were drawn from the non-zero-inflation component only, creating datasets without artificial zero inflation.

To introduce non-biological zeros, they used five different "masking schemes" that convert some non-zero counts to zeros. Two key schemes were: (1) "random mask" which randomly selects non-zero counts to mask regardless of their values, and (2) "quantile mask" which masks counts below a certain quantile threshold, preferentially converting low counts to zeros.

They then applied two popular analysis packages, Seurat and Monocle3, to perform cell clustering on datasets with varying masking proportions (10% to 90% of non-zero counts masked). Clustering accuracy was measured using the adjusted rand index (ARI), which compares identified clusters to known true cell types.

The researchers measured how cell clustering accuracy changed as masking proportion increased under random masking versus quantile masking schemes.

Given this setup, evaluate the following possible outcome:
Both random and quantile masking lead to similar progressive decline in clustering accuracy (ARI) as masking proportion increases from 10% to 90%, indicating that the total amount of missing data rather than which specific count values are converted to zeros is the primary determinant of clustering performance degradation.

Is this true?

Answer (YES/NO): NO